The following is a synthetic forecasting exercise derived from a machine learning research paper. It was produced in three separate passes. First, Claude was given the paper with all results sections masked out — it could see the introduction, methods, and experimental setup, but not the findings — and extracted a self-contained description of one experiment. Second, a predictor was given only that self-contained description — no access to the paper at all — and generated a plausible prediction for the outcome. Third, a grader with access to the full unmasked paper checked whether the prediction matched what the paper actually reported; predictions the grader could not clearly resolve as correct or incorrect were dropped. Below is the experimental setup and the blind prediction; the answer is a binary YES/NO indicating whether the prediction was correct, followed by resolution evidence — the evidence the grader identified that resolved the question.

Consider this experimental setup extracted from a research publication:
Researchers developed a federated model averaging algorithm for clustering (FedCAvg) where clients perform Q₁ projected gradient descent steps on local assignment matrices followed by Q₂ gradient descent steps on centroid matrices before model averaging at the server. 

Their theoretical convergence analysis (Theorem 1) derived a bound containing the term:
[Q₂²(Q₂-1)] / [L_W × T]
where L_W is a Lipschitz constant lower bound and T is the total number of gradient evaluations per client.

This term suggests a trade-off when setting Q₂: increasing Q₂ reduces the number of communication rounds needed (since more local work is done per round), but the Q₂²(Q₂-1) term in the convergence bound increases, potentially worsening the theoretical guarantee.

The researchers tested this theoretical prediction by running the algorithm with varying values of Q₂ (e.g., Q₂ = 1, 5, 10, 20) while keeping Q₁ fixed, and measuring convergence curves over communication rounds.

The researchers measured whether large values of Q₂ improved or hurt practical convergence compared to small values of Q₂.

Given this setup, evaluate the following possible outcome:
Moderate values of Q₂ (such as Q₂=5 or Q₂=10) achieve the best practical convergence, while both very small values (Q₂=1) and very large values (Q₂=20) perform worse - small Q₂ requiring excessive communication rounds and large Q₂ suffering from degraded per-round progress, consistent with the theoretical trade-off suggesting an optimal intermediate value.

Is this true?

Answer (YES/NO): NO